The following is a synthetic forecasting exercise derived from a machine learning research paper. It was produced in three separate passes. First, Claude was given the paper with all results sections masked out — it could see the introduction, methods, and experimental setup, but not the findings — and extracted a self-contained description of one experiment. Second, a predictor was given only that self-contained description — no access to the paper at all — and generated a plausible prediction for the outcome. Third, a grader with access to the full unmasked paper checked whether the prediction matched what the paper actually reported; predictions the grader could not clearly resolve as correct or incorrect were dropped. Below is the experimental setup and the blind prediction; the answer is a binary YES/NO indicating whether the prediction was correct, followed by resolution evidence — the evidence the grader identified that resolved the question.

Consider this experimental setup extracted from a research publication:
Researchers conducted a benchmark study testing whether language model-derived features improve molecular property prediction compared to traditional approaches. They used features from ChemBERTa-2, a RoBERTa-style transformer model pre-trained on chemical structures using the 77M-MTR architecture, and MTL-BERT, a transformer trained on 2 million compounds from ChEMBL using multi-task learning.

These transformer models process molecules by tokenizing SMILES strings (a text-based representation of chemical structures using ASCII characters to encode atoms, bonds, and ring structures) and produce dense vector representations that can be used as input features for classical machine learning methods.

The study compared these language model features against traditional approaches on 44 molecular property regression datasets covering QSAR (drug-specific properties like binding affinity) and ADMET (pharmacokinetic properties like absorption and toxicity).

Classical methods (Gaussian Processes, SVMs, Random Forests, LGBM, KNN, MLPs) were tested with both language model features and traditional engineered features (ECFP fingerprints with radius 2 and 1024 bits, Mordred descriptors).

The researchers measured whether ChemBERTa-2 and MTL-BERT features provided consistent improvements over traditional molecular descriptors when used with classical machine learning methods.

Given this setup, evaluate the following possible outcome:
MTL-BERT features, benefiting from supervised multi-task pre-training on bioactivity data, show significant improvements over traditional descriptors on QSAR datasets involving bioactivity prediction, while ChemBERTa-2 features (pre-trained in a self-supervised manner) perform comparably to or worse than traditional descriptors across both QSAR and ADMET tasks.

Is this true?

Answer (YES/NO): NO